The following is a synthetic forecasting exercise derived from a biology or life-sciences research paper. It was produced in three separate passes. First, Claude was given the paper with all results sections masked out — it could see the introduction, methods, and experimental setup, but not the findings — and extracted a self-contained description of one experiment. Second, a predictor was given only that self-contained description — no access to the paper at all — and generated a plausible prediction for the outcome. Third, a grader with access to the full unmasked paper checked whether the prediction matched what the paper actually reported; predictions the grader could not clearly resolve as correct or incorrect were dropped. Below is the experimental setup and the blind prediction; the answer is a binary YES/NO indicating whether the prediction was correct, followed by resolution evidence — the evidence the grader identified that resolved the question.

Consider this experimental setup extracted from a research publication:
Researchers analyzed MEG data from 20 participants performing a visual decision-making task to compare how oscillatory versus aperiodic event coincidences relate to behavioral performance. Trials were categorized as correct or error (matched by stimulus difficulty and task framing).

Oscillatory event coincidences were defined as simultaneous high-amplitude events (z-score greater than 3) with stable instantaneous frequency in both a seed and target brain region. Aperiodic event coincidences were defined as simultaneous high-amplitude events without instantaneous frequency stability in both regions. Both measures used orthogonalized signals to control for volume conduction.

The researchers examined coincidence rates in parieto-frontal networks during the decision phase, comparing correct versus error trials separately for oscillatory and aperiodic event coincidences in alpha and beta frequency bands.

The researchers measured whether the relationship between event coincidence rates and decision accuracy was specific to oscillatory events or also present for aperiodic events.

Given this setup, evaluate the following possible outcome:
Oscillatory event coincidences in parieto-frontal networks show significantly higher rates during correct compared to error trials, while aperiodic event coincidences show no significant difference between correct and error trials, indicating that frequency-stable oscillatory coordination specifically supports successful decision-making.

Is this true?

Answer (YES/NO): YES